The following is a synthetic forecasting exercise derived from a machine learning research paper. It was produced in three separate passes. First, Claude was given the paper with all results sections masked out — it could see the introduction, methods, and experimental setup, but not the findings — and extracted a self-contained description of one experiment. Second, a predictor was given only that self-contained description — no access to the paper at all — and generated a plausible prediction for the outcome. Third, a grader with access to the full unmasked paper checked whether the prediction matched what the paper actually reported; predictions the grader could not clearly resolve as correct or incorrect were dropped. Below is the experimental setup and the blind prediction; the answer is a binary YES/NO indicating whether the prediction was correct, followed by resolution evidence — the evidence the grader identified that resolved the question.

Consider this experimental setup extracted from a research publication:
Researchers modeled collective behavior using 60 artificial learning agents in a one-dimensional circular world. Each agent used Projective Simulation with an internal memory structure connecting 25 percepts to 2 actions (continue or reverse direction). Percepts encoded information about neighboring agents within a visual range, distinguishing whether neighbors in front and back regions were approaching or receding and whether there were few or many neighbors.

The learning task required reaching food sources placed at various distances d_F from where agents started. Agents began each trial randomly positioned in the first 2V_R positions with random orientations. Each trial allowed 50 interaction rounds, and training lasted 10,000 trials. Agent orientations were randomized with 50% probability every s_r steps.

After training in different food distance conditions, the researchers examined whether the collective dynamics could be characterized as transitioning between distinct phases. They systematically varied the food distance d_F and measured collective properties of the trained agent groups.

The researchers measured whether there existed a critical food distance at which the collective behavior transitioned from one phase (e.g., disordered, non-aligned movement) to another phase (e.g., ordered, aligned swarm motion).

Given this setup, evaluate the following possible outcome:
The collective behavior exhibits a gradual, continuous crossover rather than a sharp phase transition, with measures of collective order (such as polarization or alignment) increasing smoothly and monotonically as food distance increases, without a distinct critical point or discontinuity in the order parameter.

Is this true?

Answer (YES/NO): NO